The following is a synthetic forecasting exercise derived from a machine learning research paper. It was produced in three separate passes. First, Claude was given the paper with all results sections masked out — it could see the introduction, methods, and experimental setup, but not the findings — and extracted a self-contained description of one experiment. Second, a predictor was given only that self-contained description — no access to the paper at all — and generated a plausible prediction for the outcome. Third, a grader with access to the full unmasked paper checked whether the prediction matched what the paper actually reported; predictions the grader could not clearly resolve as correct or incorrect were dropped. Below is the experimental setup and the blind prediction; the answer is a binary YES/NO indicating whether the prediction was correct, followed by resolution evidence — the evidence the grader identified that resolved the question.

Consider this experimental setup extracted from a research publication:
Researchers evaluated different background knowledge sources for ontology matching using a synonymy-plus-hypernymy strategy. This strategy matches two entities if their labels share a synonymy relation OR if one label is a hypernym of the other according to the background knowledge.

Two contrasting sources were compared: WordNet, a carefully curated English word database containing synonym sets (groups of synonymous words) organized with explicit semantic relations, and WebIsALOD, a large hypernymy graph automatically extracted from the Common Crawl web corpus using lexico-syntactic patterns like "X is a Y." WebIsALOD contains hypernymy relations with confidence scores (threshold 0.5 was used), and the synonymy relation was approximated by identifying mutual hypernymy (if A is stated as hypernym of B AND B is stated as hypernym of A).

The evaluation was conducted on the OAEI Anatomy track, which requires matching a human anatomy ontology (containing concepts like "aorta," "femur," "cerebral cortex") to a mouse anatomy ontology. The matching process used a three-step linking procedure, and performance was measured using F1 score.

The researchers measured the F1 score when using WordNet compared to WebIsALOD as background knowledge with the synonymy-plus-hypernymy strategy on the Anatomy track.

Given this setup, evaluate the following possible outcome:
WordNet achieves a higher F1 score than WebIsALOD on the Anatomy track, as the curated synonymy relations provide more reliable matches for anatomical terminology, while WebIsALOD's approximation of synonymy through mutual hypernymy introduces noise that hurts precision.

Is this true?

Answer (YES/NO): YES